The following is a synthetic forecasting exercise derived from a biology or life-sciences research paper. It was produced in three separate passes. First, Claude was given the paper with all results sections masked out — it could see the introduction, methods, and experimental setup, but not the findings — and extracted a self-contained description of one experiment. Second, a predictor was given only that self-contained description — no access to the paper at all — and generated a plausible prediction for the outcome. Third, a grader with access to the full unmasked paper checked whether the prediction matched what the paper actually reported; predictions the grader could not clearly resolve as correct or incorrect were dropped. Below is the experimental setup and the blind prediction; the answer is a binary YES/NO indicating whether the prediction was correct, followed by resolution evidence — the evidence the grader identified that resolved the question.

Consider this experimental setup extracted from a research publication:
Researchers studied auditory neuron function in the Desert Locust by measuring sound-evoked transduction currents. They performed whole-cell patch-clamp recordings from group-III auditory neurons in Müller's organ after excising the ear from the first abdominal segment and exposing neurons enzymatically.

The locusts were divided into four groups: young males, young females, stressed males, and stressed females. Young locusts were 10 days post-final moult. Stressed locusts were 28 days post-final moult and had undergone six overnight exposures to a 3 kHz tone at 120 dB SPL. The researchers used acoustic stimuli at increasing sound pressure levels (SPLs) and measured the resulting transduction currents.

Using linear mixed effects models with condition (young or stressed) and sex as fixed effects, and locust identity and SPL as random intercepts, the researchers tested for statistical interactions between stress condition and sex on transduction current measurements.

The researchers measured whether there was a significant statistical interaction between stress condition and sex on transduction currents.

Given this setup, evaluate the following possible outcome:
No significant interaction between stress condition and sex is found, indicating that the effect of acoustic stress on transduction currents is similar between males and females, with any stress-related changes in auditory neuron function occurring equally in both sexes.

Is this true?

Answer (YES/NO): NO